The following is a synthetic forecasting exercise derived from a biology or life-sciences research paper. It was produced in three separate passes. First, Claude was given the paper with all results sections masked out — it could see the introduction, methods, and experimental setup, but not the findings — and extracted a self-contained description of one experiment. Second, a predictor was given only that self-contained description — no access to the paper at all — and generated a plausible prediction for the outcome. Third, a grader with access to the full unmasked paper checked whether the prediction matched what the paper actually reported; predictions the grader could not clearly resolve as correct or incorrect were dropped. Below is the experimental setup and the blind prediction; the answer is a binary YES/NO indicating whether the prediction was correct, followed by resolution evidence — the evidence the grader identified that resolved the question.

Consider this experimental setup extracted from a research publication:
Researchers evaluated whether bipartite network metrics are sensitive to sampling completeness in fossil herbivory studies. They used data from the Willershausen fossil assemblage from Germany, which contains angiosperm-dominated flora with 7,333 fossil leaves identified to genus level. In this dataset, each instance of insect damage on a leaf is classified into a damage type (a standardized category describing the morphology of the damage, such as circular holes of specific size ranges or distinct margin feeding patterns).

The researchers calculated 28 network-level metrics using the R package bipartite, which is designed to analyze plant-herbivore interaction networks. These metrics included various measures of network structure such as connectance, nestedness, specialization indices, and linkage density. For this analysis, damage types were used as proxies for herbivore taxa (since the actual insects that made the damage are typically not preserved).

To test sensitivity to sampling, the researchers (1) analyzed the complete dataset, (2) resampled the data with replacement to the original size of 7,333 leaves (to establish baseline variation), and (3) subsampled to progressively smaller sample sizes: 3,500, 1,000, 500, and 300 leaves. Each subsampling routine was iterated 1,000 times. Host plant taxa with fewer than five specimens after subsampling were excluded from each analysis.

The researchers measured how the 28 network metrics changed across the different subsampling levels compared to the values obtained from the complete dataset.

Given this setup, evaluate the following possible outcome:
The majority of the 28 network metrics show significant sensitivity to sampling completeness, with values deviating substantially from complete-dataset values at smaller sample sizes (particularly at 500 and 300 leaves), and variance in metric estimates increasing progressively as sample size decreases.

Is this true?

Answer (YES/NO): YES